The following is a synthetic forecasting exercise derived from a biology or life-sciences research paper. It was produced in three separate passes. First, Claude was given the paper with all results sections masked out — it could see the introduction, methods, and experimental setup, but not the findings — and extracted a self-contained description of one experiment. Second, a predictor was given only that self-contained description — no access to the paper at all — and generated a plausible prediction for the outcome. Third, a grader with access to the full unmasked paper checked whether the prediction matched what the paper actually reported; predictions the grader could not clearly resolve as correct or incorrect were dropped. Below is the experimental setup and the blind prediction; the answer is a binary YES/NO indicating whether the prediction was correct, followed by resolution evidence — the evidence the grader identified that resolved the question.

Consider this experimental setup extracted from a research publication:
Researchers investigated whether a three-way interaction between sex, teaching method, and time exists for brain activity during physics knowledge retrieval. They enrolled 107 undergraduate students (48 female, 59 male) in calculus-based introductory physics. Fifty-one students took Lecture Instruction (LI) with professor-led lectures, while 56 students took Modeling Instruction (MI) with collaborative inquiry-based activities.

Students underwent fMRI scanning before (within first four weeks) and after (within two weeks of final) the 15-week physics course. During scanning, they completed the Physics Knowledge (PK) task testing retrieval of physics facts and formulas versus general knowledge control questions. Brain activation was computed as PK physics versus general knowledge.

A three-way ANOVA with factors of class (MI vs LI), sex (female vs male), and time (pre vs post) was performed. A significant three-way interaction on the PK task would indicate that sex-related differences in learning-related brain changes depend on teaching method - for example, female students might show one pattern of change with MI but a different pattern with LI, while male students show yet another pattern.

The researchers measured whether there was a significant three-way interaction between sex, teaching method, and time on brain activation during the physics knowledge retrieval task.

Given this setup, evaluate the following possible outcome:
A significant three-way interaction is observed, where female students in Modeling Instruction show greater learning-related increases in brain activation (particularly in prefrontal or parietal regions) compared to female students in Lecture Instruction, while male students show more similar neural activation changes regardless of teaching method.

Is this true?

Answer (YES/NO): NO